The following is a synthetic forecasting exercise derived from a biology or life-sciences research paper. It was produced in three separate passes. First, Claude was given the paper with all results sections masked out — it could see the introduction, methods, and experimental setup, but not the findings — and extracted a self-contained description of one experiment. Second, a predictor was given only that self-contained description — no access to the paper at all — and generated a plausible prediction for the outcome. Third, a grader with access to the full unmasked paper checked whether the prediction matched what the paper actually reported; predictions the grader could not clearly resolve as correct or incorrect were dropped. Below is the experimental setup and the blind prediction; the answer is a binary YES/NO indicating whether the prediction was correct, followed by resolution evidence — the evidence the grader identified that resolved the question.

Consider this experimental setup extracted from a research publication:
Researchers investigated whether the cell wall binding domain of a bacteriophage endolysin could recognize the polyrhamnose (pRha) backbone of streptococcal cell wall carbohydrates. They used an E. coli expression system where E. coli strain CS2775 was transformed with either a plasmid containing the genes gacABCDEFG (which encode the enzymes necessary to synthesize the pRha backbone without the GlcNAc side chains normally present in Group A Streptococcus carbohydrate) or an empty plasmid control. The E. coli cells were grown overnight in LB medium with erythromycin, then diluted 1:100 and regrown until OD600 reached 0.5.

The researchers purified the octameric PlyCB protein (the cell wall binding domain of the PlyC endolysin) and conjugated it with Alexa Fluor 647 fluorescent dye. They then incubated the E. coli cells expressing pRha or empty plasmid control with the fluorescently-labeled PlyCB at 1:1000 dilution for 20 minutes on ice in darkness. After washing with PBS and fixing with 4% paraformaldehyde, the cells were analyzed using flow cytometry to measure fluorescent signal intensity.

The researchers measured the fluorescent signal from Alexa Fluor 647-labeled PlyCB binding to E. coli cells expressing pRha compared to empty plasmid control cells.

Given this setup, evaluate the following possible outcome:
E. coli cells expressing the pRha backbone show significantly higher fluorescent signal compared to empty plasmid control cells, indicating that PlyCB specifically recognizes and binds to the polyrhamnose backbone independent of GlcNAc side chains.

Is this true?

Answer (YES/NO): YES